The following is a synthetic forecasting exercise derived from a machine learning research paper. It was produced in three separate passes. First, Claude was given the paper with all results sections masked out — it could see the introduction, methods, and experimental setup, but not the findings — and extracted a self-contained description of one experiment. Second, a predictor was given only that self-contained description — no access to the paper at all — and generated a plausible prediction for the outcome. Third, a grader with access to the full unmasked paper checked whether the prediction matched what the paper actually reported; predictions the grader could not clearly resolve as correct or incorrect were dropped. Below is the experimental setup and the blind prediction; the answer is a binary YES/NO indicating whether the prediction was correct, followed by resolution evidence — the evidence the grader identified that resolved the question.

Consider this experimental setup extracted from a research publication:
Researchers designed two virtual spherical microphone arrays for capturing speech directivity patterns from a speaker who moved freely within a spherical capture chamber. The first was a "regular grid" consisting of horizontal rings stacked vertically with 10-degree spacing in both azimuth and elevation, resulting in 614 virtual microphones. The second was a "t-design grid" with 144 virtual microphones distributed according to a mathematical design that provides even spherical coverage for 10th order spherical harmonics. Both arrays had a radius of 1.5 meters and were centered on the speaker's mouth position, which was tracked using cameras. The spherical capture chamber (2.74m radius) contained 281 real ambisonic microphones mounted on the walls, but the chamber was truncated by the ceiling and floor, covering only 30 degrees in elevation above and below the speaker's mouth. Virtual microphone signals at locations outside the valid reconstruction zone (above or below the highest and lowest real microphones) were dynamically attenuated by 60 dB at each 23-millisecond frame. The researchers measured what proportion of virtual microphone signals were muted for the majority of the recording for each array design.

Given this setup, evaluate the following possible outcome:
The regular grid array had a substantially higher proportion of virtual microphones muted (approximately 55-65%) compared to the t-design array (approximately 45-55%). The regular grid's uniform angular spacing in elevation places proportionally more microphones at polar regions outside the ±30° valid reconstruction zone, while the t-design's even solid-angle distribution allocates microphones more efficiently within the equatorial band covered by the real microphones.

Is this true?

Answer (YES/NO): NO